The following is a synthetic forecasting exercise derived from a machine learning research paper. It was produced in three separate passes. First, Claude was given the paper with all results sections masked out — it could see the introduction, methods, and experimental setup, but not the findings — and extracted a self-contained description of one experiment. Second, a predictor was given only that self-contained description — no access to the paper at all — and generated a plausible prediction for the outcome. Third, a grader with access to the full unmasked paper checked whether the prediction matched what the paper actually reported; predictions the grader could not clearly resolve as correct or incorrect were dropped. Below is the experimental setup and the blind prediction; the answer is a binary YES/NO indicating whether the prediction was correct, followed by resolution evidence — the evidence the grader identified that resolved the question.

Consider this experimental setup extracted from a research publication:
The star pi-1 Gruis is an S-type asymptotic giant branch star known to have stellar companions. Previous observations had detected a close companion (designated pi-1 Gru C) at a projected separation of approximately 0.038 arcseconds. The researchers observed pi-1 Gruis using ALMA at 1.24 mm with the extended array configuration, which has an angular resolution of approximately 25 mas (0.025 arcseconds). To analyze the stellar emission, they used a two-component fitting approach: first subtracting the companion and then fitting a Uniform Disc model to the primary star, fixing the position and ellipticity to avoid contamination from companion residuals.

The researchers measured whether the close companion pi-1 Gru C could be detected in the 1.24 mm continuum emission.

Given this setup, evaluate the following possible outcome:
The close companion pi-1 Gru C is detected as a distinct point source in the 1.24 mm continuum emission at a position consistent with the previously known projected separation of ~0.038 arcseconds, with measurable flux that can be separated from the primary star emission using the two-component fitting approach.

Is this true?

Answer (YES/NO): YES